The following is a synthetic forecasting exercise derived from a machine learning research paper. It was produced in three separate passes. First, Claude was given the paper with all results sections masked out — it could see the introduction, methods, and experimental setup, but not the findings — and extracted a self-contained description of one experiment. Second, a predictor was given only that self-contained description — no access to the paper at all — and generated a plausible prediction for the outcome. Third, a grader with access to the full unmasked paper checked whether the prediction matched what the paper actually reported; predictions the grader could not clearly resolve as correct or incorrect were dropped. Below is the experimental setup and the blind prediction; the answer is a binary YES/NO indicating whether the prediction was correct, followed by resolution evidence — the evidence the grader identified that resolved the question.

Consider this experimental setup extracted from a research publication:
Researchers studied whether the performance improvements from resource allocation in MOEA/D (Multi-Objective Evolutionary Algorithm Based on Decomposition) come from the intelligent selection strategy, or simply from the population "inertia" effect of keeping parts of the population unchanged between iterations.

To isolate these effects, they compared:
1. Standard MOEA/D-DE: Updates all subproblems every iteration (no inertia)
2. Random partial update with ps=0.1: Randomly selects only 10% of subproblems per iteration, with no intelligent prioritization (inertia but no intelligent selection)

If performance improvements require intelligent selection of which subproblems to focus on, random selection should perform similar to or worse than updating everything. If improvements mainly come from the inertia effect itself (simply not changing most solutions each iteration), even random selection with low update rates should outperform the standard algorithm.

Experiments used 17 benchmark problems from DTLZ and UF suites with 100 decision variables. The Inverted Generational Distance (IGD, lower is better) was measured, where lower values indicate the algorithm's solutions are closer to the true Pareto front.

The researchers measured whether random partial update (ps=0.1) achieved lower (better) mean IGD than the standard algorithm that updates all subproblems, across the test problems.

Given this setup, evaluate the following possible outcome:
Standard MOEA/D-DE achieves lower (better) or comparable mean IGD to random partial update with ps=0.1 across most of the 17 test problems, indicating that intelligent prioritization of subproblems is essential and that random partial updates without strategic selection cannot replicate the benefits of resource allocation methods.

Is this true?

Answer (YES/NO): NO